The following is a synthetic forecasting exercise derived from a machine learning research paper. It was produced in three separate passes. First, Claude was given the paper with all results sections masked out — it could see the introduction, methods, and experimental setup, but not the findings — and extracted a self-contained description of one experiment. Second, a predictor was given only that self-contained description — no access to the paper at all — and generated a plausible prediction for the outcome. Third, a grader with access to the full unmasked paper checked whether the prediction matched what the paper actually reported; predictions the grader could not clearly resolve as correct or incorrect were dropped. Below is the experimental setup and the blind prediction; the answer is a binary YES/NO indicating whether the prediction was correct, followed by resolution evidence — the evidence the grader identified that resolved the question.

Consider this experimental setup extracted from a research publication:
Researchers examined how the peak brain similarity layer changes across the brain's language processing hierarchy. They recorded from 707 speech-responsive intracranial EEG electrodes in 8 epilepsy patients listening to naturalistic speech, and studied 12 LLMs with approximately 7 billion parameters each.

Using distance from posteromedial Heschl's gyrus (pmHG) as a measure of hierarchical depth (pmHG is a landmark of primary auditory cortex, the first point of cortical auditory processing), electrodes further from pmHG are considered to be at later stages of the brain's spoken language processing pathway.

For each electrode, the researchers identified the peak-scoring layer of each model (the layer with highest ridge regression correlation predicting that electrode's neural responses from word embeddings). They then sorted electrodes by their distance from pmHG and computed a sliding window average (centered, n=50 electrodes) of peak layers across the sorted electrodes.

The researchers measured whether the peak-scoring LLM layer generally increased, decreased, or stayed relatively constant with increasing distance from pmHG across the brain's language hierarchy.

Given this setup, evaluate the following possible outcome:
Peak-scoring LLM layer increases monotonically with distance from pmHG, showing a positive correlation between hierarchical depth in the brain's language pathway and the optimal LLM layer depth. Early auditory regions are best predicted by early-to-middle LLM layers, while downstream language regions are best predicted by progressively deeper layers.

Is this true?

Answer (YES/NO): YES